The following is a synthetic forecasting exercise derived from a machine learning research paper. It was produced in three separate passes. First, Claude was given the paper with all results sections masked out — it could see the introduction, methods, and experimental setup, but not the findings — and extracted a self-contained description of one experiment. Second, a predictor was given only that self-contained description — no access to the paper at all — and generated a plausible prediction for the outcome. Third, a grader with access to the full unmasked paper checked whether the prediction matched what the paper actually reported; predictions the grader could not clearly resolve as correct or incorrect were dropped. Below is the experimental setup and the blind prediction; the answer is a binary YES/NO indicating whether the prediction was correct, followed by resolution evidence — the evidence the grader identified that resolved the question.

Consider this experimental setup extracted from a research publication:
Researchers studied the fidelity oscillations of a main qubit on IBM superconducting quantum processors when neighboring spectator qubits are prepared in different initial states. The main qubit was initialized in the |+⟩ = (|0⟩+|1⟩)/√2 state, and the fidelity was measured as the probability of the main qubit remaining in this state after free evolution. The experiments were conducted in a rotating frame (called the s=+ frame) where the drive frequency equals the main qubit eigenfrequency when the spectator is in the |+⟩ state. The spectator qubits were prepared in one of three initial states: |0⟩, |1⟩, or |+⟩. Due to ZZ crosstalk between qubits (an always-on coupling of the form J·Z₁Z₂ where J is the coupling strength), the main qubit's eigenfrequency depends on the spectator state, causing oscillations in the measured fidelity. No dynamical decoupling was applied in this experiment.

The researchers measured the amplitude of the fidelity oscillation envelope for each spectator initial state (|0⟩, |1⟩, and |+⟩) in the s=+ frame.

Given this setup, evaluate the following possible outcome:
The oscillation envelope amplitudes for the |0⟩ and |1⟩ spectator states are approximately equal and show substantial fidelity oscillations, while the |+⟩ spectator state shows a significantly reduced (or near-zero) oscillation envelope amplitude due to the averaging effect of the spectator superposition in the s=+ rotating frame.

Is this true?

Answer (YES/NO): NO